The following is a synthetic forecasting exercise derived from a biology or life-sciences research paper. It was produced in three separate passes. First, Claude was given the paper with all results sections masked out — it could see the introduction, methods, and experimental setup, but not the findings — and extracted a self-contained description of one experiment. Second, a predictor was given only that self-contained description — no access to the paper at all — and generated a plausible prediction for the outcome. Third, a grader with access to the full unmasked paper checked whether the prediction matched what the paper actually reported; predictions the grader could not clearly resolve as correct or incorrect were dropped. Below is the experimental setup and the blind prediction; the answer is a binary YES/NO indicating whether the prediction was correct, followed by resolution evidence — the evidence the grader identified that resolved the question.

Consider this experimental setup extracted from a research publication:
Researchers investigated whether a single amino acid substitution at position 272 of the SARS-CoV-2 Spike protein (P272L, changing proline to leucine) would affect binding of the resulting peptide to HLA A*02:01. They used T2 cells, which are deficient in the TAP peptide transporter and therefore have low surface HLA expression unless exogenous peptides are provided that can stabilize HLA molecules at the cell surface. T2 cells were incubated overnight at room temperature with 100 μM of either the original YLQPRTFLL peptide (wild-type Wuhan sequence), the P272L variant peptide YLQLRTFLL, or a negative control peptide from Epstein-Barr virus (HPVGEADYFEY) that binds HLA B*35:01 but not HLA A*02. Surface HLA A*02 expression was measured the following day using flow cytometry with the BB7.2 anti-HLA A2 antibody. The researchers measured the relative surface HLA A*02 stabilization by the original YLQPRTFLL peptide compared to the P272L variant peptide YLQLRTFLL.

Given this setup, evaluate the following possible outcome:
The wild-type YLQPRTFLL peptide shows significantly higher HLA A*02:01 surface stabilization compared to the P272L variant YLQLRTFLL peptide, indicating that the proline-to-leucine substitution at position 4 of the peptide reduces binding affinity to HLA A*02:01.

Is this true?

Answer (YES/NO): NO